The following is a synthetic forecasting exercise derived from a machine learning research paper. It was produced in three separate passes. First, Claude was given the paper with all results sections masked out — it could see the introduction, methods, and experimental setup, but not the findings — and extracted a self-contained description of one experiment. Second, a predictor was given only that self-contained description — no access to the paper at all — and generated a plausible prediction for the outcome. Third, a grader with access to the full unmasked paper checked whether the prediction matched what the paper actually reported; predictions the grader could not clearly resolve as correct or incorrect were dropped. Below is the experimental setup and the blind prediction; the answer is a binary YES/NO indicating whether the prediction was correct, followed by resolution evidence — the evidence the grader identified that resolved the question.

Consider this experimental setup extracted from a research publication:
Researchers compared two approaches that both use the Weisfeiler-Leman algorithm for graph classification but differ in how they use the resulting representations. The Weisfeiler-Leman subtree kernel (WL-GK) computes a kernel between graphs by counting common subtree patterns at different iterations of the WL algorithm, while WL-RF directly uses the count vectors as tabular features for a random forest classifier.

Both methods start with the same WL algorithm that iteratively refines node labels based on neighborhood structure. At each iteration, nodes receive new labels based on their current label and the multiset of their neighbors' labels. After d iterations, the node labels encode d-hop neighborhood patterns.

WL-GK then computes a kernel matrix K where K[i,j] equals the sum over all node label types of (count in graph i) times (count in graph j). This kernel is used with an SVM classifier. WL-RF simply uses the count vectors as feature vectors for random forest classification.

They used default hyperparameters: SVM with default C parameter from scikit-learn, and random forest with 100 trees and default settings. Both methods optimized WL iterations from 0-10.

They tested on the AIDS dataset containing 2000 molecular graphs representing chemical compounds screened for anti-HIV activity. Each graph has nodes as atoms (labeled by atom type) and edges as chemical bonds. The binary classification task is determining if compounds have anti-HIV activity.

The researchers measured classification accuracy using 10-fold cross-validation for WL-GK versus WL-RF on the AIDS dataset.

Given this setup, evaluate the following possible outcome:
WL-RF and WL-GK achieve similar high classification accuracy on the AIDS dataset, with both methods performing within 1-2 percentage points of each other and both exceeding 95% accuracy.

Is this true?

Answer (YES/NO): YES